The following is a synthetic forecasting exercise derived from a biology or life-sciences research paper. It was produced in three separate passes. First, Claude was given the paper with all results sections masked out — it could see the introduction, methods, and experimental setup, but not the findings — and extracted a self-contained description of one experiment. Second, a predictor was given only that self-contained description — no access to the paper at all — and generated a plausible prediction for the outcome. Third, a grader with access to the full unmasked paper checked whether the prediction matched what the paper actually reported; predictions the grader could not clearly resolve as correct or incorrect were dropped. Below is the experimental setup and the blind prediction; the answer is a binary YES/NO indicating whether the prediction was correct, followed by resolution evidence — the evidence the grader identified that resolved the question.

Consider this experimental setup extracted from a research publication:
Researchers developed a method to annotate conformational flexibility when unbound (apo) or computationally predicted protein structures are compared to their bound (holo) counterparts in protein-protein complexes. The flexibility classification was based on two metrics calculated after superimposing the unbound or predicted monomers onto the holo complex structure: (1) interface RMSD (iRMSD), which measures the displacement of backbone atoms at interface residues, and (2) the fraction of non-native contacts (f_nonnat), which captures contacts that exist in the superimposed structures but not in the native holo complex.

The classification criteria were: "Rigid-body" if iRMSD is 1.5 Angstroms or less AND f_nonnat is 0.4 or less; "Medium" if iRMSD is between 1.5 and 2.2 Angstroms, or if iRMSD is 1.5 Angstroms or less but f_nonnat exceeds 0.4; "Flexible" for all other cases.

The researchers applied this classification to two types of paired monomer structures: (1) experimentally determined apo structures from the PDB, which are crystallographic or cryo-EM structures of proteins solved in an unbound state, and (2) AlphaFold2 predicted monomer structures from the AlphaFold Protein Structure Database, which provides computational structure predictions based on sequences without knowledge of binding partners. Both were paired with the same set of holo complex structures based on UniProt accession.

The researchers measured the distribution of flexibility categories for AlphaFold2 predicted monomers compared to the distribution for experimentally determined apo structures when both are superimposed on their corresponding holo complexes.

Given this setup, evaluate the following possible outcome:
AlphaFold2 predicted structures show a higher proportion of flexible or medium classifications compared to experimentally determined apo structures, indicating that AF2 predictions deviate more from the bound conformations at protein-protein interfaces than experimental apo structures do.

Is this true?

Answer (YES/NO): NO